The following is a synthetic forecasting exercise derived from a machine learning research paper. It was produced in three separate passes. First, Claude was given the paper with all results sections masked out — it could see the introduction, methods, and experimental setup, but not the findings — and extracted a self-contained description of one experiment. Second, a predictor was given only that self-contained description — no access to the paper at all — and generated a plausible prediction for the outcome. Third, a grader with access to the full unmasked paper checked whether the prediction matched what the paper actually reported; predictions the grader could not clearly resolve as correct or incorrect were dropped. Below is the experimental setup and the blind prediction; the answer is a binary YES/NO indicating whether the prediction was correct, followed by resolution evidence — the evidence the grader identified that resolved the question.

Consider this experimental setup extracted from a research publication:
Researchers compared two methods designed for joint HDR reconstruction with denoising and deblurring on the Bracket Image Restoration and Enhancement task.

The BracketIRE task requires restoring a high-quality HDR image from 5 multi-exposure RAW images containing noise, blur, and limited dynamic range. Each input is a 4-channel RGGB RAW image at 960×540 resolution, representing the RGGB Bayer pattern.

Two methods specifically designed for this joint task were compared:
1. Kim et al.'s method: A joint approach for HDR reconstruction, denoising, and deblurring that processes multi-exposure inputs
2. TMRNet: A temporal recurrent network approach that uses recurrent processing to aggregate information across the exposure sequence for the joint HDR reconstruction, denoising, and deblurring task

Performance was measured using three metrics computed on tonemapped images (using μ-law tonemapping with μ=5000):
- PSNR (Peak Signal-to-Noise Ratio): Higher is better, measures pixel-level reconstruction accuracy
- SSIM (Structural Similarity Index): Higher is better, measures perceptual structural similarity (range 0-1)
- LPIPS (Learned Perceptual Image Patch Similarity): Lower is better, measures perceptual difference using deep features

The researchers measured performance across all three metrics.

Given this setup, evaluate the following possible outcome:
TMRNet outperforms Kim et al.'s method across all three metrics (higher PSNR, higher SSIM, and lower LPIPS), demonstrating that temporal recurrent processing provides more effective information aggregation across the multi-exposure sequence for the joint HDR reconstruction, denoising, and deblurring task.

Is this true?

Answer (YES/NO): YES